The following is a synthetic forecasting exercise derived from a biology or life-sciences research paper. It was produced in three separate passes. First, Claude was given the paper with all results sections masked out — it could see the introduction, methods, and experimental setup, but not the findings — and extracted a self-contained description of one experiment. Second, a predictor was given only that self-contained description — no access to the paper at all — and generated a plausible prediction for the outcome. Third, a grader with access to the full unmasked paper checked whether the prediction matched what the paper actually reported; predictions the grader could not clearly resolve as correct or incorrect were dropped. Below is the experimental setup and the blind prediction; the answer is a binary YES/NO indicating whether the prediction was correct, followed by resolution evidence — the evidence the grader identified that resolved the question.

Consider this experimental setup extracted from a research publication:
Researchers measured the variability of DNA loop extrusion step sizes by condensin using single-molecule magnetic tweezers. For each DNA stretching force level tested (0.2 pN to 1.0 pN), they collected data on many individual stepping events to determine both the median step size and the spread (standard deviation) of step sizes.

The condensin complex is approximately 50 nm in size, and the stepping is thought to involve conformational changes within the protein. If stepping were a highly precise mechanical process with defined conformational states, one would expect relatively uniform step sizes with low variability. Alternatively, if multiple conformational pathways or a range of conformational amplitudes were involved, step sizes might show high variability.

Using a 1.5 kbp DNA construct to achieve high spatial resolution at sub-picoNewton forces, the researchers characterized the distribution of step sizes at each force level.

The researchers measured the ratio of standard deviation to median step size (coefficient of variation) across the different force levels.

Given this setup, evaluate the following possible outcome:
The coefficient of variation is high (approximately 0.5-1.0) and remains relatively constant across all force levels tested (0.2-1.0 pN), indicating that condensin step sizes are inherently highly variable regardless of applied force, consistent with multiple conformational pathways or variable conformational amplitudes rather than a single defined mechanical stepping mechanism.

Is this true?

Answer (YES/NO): YES